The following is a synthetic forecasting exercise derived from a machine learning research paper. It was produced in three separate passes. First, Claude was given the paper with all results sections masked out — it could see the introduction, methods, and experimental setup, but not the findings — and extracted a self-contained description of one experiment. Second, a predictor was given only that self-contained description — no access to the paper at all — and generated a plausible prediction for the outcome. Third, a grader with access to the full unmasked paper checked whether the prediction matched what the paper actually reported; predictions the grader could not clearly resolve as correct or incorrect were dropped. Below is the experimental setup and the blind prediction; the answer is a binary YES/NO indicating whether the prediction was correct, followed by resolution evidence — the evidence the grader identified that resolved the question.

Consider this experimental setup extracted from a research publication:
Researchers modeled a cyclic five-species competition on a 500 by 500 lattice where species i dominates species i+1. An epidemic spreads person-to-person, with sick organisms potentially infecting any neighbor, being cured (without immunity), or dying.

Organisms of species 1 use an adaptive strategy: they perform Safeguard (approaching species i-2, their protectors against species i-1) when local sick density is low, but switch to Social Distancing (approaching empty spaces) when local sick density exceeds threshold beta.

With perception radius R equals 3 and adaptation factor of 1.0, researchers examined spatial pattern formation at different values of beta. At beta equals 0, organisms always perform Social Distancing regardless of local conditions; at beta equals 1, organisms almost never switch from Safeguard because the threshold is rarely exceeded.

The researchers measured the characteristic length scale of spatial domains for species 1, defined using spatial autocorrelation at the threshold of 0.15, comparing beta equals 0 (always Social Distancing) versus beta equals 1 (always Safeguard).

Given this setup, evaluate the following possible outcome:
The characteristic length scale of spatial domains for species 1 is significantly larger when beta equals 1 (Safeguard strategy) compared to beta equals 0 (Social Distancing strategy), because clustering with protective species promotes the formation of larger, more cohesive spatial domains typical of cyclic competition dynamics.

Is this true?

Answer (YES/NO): NO